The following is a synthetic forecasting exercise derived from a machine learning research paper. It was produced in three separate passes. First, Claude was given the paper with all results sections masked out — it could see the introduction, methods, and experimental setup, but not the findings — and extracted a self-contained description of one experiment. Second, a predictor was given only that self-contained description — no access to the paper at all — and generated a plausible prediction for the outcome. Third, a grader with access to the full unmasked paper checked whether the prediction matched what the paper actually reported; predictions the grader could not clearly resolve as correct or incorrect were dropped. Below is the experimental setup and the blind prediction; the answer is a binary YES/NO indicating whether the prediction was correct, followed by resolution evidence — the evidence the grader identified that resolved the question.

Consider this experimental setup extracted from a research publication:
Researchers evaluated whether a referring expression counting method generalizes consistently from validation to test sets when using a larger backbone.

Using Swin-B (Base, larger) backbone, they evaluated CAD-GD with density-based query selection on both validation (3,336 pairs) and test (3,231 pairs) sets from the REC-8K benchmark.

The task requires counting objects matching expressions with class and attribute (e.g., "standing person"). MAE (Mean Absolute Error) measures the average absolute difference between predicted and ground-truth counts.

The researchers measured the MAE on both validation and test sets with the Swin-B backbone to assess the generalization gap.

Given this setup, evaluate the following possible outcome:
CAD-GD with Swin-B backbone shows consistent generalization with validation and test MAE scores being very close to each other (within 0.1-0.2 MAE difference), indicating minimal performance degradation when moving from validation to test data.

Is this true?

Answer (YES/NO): YES